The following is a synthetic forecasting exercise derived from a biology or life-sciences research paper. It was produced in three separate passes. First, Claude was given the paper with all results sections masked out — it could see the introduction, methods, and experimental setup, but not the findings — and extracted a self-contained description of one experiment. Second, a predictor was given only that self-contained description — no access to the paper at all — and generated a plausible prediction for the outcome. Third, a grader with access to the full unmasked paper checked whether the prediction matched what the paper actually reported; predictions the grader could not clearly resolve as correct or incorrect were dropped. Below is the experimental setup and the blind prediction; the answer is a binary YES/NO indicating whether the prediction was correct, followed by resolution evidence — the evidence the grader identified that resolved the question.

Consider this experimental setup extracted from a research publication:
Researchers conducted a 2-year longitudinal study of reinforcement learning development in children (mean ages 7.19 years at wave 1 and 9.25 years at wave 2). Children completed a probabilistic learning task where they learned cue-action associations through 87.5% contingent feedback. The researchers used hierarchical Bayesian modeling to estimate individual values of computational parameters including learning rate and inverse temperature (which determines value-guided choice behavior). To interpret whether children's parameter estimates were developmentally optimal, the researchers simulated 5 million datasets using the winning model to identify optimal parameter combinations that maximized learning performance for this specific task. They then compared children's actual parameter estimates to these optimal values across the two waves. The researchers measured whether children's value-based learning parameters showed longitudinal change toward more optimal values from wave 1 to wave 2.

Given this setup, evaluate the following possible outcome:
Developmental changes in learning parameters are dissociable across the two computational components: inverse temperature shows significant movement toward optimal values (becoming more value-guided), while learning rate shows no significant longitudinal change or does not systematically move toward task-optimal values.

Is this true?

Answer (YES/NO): NO